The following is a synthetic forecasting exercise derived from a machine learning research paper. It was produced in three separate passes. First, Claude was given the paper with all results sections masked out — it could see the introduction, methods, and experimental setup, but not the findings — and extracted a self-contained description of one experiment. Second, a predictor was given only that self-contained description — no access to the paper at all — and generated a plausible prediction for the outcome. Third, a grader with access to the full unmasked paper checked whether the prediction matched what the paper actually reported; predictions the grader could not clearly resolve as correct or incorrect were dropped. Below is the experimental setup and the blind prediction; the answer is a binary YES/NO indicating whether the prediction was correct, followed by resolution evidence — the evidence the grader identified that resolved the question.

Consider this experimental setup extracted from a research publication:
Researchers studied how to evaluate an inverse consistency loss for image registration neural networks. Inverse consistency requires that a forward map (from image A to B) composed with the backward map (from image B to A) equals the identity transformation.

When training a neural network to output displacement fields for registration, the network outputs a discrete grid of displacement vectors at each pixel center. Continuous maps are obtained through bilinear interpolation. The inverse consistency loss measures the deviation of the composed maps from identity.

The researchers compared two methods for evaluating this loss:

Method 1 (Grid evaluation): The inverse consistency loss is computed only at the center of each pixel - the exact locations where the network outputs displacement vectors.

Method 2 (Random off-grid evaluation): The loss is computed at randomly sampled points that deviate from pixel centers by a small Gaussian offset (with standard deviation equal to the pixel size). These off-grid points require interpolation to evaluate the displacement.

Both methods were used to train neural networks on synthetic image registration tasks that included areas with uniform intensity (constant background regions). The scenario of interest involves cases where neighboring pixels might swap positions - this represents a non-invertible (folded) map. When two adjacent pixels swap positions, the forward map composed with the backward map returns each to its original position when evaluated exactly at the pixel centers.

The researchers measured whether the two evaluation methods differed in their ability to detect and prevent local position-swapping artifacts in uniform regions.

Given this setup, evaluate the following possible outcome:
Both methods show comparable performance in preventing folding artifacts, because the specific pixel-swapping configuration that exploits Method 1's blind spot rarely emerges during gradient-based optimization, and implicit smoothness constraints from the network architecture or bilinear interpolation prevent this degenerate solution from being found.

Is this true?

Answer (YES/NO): NO